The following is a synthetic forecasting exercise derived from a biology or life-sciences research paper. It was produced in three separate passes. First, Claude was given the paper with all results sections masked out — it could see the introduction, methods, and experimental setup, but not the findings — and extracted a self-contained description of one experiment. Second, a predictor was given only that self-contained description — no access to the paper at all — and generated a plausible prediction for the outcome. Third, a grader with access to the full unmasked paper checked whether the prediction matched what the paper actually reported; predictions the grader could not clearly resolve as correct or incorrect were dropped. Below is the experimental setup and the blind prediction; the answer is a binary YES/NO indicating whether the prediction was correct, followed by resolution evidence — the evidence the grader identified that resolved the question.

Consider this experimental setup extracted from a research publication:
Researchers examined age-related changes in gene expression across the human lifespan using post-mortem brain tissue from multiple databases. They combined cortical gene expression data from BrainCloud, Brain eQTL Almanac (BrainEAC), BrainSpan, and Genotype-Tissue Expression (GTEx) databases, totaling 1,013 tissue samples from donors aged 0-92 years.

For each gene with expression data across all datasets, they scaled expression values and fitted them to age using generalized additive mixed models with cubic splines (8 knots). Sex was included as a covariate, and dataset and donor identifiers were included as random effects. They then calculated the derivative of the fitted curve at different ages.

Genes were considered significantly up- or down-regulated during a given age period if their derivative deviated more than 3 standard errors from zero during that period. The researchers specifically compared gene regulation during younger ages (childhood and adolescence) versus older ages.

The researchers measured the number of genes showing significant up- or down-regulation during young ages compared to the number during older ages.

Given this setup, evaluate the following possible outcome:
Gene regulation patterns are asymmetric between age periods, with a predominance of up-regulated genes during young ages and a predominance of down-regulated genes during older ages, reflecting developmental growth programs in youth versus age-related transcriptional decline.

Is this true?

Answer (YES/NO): NO